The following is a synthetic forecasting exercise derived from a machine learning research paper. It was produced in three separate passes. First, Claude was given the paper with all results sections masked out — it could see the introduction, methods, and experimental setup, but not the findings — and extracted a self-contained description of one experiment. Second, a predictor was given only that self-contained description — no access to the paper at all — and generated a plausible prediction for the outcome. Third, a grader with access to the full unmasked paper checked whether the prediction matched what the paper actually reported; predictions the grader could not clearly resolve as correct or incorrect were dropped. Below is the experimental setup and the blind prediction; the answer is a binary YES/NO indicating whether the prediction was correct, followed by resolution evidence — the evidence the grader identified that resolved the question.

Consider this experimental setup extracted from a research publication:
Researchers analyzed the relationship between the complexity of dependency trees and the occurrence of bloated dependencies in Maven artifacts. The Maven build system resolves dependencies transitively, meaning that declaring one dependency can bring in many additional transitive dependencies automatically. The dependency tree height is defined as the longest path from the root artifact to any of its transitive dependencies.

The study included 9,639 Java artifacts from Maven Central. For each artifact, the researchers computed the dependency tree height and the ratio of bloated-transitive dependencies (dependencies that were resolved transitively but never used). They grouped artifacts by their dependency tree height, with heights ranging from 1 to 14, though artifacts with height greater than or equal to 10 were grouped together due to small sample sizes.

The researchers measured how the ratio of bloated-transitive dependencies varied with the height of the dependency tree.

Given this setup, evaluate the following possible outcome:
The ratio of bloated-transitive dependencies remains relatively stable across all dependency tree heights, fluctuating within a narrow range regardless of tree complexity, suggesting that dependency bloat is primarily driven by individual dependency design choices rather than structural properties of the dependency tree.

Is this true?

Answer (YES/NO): NO